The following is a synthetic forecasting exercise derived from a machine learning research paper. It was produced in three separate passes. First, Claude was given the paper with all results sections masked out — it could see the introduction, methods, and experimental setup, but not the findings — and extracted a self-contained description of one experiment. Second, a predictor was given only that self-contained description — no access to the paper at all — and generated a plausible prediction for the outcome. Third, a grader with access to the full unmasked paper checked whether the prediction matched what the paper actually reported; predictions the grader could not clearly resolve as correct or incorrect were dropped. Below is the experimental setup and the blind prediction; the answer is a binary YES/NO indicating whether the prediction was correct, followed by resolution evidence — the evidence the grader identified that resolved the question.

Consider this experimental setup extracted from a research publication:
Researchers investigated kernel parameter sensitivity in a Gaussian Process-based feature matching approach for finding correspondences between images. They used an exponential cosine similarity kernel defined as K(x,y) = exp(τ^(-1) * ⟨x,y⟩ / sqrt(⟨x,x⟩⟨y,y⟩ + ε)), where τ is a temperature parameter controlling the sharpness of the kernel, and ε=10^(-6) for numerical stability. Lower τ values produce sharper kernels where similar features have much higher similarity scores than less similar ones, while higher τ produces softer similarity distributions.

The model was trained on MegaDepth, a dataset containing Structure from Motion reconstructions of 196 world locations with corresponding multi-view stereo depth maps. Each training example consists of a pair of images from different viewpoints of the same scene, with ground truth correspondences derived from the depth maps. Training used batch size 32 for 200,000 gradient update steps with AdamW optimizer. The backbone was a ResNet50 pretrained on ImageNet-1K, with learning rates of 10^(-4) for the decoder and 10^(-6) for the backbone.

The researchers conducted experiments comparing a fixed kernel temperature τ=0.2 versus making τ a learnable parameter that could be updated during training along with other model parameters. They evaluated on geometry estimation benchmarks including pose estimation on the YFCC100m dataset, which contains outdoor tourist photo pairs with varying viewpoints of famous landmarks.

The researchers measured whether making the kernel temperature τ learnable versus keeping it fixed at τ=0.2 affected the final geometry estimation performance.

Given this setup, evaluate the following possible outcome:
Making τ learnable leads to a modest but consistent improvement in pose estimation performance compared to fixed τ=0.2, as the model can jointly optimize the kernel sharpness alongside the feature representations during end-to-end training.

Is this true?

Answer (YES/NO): NO